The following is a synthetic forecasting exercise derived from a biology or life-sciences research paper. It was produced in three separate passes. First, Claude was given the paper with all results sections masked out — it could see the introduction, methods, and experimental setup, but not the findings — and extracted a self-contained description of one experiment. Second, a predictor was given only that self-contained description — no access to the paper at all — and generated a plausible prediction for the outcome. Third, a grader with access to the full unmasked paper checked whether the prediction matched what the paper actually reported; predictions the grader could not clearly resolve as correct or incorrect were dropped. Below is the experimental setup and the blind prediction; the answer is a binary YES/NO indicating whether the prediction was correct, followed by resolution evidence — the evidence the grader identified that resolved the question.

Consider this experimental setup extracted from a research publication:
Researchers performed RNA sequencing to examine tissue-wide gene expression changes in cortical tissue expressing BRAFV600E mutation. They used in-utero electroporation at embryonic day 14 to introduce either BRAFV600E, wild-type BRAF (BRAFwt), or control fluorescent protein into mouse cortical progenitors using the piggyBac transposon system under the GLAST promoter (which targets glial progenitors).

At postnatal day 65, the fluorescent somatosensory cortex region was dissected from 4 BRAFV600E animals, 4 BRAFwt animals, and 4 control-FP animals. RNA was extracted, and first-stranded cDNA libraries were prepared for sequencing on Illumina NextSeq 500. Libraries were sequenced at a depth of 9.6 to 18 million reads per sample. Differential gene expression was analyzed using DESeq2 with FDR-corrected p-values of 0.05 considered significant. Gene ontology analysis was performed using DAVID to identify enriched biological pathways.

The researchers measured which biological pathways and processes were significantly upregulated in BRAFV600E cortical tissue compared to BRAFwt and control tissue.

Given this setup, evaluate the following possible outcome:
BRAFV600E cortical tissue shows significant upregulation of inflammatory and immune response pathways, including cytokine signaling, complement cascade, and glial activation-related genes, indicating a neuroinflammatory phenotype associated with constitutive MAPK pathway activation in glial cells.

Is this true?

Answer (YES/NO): YES